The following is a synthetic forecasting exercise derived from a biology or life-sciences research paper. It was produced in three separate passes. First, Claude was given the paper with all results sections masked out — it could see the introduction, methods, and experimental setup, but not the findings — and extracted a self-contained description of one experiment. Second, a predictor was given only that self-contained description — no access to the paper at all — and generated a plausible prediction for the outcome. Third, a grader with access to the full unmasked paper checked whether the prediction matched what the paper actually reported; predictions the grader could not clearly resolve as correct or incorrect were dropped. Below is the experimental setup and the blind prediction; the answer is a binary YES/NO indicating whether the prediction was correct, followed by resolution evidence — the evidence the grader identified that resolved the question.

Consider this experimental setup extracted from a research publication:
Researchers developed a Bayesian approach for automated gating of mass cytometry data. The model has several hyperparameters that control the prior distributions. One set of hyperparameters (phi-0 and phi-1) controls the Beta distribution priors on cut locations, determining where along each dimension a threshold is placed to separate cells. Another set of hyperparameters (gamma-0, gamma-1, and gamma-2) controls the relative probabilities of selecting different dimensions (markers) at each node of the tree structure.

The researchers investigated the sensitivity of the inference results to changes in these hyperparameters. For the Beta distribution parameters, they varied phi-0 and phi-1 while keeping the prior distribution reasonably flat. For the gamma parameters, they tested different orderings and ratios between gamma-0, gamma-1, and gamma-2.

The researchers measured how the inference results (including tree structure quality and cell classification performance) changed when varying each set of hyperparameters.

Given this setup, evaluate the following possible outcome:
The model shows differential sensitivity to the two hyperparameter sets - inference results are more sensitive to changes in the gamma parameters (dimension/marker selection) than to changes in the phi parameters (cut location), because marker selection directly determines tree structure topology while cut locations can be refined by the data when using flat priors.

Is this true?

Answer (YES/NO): YES